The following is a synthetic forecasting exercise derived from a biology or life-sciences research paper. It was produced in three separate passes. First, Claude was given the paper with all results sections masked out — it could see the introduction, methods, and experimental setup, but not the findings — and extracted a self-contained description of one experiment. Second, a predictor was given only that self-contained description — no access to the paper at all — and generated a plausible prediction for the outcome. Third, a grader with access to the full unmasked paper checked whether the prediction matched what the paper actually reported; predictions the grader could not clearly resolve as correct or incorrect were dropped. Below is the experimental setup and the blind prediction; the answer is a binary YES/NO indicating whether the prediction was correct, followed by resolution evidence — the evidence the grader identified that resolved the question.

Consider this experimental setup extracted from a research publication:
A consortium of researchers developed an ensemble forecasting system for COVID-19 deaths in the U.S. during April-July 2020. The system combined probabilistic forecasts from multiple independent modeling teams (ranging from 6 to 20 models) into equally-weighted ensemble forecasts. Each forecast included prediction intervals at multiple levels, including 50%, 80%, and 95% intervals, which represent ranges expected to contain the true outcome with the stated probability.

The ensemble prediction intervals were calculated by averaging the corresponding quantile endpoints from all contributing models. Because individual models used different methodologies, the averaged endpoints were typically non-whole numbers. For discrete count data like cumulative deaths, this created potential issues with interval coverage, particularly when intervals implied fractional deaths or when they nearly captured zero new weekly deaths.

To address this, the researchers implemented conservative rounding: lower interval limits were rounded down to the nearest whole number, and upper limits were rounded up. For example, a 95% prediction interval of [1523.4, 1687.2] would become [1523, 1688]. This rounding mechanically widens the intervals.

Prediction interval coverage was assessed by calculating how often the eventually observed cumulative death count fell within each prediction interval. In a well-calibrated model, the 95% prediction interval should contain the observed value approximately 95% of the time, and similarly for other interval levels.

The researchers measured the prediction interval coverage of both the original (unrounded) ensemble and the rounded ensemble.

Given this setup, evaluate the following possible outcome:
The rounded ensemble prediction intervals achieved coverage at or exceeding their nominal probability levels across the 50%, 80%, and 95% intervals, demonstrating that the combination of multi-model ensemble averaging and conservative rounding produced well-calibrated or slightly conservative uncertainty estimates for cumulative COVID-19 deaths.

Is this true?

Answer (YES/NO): NO